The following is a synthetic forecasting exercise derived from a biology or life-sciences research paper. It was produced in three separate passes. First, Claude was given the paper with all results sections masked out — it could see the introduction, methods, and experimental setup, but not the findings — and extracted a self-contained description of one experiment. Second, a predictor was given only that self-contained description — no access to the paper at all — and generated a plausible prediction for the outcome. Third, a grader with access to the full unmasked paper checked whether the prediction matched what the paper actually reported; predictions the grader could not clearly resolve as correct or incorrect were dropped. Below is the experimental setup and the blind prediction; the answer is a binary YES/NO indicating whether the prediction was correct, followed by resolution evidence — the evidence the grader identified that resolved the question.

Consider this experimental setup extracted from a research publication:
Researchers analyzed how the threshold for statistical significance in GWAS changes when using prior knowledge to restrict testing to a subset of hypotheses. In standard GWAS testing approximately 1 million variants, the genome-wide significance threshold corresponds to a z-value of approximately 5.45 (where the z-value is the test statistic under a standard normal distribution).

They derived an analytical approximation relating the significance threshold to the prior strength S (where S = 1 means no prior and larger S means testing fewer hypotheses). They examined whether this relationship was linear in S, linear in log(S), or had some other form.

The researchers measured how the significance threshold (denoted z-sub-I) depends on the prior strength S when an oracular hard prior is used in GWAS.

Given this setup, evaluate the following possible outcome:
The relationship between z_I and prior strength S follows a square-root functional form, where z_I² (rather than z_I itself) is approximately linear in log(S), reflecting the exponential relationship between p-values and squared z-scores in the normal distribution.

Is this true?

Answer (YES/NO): NO